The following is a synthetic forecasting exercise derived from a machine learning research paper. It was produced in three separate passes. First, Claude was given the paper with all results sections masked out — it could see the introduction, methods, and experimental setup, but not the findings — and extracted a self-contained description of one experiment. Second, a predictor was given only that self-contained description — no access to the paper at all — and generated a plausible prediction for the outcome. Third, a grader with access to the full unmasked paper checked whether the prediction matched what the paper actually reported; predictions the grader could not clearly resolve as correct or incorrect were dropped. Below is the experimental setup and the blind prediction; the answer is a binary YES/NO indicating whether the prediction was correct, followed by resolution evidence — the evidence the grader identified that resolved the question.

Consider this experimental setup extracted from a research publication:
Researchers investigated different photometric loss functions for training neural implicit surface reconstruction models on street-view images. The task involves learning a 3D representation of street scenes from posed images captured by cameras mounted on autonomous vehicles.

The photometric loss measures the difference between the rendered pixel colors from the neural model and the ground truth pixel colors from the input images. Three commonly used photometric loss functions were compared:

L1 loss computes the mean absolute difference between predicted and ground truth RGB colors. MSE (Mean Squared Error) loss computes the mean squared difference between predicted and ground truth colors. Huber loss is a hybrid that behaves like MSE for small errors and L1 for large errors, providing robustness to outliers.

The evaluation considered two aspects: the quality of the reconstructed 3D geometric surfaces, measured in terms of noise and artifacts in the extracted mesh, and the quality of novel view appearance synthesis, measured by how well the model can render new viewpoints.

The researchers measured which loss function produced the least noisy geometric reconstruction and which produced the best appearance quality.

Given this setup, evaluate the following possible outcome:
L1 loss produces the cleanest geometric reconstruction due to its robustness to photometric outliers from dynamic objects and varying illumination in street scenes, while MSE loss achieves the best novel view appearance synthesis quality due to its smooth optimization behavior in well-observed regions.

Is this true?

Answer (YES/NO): NO